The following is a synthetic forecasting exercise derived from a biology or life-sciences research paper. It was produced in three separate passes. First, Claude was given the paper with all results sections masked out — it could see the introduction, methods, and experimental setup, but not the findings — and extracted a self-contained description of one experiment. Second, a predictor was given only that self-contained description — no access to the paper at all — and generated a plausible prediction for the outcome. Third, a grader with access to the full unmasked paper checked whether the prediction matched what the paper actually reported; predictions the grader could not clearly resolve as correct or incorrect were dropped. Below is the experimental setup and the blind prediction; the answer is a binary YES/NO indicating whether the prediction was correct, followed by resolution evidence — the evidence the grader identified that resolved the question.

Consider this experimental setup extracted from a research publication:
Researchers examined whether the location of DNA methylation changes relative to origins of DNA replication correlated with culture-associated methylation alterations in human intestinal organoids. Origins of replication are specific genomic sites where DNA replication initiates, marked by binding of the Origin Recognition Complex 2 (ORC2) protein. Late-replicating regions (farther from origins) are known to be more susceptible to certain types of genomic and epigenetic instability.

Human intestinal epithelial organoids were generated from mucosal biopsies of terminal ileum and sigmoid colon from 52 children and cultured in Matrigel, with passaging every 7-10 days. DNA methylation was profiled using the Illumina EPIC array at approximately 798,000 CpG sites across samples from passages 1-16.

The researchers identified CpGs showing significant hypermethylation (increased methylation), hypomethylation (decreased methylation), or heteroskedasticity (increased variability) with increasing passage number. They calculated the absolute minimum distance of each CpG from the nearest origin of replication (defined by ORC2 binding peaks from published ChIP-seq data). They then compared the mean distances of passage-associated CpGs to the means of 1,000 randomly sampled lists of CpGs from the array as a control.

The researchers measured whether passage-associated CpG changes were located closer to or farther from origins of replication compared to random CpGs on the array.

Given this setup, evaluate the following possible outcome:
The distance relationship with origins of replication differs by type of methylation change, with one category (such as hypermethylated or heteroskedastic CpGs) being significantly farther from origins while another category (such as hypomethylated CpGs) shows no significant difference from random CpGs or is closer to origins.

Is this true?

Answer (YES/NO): NO